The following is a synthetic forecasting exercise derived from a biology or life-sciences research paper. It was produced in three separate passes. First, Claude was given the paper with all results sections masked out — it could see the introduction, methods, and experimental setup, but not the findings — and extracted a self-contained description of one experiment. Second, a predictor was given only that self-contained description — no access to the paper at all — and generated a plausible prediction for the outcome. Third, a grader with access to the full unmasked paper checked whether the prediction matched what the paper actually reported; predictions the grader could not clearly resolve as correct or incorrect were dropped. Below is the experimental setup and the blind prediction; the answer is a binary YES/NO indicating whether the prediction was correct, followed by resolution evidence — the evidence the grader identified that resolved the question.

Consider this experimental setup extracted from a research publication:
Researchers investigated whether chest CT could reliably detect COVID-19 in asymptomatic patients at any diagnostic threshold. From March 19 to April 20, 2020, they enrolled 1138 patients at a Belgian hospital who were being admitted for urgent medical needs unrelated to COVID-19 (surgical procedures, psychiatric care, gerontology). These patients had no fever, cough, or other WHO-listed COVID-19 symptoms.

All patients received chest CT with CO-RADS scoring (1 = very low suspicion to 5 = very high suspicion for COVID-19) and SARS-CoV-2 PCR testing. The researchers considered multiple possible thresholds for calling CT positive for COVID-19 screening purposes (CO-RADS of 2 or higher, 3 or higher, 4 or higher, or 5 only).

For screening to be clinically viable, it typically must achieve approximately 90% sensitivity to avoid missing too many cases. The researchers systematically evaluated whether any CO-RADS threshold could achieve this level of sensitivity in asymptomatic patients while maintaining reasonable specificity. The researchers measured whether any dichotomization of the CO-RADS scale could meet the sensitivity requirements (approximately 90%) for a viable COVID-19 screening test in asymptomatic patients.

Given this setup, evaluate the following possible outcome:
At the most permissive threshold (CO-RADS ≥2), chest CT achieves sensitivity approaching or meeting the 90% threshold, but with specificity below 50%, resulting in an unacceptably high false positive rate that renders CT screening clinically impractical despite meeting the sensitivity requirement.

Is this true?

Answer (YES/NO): NO